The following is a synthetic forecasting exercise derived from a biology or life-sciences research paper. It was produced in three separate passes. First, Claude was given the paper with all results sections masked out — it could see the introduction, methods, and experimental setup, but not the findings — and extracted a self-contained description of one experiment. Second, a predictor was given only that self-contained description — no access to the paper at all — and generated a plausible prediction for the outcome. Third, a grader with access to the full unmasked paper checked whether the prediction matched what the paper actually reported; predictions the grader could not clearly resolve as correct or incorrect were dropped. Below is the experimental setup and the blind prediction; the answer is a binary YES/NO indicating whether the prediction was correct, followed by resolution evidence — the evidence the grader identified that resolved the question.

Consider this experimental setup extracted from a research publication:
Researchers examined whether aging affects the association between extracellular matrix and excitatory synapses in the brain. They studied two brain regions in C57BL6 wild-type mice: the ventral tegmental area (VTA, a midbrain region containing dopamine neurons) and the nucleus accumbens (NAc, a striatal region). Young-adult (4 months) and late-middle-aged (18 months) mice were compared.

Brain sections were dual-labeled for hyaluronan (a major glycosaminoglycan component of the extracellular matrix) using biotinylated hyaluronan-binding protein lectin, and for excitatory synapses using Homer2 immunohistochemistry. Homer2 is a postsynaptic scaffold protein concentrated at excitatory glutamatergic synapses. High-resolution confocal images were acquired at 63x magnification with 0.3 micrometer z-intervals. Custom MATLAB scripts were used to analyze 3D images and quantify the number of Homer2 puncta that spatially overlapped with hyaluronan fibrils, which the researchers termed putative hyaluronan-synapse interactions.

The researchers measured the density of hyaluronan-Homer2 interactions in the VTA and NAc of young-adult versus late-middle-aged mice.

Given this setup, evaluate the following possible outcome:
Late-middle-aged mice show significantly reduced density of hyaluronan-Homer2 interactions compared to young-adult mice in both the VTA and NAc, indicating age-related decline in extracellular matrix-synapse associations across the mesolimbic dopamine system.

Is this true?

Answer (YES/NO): NO